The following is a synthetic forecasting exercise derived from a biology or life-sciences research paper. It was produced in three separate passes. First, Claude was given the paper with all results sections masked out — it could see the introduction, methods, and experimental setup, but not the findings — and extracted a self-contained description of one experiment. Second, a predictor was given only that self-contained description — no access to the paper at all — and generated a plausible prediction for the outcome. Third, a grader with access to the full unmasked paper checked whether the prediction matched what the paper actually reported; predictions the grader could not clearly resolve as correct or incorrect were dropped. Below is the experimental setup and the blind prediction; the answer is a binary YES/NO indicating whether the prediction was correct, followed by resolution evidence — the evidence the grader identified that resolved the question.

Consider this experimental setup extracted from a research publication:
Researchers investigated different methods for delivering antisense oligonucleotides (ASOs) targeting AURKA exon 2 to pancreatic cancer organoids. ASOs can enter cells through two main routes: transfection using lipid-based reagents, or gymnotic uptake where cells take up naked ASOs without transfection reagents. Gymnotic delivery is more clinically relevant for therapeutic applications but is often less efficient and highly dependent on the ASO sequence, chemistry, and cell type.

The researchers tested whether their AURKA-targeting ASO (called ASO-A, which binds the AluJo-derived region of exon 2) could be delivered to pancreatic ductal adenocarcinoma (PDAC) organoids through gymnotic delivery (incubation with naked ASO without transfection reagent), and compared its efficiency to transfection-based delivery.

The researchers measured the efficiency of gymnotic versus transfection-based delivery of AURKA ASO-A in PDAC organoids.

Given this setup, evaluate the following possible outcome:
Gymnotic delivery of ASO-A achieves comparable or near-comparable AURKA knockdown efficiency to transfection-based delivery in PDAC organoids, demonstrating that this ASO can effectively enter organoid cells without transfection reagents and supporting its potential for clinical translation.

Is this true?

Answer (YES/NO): NO